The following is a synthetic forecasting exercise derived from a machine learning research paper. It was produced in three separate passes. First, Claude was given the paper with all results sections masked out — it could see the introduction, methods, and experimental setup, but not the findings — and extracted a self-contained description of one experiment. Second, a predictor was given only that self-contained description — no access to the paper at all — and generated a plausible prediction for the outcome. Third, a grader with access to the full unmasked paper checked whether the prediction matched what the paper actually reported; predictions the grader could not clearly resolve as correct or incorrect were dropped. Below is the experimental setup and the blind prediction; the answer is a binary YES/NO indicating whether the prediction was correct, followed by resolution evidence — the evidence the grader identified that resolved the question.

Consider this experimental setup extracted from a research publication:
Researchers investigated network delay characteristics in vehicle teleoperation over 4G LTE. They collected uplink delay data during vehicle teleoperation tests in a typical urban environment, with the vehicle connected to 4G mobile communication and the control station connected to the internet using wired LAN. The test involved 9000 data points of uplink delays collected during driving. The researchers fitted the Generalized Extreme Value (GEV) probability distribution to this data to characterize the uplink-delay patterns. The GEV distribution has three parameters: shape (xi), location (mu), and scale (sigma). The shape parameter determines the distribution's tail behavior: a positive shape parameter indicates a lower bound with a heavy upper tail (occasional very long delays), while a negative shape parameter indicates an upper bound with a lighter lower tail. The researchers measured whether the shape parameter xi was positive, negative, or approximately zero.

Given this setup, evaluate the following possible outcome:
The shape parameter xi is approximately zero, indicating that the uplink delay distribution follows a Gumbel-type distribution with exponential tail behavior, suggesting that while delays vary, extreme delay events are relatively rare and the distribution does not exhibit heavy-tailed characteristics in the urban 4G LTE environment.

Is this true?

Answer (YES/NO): NO